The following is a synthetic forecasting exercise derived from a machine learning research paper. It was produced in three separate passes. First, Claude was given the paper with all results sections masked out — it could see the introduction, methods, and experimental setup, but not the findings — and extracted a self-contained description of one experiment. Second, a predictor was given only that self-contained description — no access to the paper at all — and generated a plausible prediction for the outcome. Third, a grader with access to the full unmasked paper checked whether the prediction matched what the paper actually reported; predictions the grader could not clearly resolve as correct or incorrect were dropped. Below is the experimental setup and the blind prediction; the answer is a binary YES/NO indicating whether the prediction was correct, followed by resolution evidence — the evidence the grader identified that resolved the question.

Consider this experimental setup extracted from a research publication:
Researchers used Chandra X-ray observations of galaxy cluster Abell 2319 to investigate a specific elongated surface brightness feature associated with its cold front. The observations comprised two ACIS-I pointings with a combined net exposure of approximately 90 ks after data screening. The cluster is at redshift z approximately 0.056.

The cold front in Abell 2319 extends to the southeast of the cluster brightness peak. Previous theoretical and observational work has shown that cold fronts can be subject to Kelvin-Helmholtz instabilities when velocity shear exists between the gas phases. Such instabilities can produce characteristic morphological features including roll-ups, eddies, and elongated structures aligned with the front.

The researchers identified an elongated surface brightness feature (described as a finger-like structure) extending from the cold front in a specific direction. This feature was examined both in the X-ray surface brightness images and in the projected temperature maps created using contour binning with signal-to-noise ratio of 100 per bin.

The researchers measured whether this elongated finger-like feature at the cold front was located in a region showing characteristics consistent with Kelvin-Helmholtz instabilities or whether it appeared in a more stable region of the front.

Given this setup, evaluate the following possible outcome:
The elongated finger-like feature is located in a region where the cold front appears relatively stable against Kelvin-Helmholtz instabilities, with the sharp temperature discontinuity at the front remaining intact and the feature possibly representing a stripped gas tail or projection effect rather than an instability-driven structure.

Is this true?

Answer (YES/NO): NO